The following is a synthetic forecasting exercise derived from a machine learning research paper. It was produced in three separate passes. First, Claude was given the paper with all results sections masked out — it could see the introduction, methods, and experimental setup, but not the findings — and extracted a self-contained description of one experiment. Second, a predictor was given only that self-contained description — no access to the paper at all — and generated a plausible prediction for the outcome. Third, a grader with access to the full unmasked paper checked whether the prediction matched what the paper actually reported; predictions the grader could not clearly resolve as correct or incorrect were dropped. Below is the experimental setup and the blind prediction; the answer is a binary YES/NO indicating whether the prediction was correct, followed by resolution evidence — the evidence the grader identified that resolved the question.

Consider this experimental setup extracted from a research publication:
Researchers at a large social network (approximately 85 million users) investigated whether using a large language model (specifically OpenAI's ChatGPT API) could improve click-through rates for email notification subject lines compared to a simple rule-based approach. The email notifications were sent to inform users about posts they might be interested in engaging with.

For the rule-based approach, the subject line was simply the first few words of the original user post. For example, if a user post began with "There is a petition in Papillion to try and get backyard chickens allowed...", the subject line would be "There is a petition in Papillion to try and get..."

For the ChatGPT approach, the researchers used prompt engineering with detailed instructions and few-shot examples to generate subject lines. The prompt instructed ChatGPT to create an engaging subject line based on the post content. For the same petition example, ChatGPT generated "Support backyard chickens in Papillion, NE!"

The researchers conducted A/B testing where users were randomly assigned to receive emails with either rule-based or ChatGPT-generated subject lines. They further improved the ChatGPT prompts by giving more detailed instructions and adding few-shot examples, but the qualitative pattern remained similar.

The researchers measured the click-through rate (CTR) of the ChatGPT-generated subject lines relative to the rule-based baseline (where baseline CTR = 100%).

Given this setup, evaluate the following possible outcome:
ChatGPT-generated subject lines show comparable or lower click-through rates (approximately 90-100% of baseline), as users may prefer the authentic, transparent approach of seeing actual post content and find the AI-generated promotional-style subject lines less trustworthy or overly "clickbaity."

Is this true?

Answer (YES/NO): NO